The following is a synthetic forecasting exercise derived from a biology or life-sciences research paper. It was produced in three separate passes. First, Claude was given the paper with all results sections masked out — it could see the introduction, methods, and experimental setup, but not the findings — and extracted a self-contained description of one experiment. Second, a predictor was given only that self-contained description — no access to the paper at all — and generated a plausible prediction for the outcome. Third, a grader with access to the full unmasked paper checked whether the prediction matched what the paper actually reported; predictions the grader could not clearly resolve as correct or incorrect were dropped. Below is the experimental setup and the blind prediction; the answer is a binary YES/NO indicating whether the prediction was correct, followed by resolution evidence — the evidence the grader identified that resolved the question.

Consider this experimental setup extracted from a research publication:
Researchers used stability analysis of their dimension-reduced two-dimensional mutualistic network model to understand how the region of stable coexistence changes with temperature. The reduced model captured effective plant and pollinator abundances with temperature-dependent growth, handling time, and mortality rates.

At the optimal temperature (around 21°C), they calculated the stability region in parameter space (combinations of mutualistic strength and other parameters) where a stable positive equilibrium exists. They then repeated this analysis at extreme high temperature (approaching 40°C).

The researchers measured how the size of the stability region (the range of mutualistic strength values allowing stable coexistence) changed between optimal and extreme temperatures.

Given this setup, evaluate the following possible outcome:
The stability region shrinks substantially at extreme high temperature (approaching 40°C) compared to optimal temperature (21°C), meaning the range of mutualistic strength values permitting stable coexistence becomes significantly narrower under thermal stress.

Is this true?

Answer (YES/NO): YES